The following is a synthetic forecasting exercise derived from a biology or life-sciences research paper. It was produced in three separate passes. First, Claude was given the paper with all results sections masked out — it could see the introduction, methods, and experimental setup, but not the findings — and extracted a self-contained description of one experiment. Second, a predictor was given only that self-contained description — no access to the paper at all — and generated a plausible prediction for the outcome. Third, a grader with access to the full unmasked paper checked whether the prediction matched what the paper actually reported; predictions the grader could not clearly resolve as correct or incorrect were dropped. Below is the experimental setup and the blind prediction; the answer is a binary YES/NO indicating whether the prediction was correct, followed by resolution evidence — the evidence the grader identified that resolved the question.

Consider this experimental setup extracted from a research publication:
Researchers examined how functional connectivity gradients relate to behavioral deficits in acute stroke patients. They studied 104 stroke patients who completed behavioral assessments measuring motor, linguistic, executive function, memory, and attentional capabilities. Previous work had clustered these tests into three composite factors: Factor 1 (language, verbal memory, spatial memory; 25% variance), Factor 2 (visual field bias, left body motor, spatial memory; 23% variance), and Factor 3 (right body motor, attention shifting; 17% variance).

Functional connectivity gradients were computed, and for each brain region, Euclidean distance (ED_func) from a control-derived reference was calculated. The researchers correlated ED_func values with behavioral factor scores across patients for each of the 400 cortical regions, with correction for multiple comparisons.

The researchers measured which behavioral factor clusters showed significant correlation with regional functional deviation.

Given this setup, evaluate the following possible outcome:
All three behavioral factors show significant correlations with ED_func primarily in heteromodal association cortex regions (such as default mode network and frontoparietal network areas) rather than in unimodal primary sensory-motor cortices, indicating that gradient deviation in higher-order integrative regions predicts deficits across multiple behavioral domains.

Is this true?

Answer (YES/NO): NO